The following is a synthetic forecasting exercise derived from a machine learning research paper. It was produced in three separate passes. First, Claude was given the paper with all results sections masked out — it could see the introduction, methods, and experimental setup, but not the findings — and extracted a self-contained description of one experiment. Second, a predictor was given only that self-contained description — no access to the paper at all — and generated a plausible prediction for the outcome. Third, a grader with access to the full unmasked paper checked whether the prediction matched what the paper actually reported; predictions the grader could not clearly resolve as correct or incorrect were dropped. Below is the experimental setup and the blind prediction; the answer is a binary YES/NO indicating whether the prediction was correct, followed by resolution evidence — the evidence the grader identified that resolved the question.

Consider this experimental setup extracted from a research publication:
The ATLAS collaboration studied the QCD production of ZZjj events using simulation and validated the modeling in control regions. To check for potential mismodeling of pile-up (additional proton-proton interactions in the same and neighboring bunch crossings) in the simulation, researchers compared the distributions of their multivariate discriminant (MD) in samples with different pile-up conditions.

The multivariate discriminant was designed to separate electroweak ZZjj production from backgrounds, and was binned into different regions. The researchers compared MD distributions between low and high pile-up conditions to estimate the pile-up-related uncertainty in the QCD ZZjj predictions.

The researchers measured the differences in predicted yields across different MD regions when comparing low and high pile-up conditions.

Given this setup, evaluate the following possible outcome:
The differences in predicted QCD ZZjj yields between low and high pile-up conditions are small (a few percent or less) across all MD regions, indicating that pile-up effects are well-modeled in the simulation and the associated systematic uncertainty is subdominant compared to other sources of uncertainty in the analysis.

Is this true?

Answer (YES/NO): NO